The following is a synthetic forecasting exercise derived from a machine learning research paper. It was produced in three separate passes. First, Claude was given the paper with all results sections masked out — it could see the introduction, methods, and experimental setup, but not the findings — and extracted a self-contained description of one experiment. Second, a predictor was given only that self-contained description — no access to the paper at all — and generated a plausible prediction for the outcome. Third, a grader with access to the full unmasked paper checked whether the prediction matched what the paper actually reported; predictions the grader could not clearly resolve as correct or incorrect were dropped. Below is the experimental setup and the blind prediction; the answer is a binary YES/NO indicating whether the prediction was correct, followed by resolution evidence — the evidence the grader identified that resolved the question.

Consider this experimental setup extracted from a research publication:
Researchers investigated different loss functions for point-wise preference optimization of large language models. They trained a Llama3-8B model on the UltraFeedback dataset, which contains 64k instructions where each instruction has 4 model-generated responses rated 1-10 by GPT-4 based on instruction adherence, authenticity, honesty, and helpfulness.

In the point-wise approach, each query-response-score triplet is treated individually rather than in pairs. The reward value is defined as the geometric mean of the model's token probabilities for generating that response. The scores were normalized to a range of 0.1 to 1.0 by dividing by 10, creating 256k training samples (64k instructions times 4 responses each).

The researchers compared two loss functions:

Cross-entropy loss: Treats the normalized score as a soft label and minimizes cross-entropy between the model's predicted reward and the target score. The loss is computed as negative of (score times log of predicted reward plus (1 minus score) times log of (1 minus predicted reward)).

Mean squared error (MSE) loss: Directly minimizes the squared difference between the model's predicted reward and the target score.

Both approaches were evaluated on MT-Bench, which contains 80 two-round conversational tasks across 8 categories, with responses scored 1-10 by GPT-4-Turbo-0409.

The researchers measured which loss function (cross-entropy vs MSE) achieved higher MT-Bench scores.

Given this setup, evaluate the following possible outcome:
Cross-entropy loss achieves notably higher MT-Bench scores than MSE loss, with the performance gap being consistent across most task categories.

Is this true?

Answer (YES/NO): NO